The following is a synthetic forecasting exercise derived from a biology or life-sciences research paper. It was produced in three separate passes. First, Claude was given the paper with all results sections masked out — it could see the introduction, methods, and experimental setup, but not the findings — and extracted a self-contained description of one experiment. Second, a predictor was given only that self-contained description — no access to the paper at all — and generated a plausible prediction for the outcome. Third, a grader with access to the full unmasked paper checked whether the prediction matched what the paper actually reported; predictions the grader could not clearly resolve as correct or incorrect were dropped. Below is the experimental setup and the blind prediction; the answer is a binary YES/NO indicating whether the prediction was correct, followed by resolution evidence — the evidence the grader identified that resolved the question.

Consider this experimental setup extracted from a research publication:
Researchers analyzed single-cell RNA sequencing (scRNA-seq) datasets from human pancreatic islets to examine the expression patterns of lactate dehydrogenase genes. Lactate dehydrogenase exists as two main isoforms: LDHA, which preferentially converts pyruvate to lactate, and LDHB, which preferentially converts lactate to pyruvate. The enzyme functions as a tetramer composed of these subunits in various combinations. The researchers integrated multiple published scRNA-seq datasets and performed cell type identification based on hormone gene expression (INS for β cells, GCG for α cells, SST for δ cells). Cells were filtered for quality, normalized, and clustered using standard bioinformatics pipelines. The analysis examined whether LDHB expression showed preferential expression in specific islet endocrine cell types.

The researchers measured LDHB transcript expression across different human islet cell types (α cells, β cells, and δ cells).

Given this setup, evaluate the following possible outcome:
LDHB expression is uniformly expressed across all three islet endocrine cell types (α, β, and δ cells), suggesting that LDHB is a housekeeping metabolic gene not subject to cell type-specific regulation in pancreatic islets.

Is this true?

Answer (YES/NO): NO